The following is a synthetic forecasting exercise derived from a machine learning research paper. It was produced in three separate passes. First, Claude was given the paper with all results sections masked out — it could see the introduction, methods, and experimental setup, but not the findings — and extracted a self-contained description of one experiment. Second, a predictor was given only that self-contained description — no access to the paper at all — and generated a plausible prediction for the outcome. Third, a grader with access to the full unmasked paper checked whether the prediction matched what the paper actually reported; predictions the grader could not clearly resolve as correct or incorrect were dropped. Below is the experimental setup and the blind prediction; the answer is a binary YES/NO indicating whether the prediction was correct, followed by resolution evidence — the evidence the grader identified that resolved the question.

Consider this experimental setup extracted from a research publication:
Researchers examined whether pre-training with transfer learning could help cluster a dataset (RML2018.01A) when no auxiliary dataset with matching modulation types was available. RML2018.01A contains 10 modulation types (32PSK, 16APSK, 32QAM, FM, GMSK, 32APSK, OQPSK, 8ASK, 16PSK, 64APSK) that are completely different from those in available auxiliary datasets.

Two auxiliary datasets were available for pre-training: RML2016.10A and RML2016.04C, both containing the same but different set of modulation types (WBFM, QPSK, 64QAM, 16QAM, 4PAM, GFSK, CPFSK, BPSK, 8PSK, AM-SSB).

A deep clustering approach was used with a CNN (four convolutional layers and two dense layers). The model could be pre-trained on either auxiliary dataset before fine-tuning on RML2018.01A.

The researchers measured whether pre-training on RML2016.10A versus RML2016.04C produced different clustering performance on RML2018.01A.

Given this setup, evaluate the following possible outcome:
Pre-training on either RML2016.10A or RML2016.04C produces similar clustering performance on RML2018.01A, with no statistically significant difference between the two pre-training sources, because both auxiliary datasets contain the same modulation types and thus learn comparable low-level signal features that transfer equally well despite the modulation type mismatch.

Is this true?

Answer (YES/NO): NO